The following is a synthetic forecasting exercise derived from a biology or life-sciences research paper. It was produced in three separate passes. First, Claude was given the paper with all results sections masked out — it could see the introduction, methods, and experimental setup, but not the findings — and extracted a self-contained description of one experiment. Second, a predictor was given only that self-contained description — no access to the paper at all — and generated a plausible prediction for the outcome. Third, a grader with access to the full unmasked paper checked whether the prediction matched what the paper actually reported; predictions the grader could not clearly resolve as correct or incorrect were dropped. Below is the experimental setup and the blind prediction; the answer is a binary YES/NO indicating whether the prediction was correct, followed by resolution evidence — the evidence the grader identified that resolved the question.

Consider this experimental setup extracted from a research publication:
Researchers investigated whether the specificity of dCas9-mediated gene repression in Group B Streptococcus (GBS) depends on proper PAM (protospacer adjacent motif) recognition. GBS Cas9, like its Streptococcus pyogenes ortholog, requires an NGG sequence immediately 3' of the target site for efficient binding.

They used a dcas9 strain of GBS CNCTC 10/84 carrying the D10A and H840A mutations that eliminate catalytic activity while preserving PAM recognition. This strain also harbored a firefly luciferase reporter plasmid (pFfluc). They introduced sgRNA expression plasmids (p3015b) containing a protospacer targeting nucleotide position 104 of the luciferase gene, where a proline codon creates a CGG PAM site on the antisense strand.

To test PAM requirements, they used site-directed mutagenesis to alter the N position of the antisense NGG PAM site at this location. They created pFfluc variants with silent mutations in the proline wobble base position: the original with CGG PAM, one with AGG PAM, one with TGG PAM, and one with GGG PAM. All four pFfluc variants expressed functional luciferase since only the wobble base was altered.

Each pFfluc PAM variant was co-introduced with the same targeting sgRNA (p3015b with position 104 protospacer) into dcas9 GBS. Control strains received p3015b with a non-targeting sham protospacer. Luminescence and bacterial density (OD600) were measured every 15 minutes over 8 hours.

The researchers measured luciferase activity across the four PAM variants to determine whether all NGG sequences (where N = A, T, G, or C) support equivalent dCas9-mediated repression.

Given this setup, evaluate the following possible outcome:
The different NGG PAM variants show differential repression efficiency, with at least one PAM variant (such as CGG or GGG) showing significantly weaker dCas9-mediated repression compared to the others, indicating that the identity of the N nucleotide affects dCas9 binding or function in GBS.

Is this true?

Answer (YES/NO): NO